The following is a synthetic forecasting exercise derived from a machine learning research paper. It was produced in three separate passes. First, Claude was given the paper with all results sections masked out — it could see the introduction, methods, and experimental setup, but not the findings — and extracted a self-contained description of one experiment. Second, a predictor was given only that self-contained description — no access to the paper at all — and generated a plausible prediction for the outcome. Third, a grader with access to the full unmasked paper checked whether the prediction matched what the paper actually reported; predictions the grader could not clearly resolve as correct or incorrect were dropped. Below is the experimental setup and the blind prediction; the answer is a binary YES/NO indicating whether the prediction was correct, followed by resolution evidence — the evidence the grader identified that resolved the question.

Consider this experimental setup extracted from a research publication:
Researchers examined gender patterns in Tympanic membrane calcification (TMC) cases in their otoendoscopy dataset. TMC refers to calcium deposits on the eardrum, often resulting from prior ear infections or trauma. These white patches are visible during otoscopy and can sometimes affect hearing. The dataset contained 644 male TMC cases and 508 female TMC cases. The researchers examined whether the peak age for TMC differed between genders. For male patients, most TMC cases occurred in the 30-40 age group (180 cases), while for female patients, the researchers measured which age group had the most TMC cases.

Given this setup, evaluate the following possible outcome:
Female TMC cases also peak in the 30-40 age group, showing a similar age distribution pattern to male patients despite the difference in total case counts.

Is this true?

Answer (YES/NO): YES